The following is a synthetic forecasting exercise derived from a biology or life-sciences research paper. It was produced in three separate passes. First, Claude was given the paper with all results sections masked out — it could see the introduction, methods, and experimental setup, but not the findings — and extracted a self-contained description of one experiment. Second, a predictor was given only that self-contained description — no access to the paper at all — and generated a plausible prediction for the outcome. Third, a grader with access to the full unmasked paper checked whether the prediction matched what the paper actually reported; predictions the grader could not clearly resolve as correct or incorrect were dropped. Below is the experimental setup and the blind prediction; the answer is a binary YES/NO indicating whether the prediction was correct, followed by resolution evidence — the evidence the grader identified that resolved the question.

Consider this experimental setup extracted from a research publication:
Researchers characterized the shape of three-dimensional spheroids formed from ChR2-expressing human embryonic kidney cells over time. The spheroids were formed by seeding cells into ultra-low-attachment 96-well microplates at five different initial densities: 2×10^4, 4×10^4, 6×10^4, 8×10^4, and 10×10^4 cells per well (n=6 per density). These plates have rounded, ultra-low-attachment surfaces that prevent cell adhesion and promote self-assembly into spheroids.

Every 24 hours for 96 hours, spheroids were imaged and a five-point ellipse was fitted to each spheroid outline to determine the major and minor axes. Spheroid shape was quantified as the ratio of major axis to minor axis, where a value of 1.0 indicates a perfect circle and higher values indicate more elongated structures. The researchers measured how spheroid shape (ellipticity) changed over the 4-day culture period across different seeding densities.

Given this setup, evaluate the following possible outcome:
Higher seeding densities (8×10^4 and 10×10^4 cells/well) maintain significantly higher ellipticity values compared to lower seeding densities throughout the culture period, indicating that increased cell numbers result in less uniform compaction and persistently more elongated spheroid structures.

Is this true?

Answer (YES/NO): NO